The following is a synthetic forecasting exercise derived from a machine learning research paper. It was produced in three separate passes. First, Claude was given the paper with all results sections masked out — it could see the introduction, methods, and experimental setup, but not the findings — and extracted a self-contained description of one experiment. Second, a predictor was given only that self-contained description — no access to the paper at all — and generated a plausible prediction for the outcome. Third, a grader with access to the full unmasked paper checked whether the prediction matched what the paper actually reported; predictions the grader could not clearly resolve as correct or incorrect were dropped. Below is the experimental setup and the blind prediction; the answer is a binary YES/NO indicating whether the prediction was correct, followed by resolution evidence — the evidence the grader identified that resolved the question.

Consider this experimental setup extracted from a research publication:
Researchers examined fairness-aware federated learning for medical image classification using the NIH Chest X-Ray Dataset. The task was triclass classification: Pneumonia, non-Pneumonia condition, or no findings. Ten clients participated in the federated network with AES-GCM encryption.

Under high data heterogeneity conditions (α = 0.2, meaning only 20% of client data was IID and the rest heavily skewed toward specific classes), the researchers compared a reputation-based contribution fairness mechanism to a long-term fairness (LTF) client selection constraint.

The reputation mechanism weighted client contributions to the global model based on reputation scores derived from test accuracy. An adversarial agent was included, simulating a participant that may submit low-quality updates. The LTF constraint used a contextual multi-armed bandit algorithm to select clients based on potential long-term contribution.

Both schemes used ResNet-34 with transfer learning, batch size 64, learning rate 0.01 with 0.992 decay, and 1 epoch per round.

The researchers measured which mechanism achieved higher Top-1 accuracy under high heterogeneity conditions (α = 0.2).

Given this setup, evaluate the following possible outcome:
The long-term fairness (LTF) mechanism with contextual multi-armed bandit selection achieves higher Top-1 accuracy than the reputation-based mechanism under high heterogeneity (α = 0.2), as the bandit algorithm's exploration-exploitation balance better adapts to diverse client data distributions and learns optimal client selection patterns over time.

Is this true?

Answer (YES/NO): NO